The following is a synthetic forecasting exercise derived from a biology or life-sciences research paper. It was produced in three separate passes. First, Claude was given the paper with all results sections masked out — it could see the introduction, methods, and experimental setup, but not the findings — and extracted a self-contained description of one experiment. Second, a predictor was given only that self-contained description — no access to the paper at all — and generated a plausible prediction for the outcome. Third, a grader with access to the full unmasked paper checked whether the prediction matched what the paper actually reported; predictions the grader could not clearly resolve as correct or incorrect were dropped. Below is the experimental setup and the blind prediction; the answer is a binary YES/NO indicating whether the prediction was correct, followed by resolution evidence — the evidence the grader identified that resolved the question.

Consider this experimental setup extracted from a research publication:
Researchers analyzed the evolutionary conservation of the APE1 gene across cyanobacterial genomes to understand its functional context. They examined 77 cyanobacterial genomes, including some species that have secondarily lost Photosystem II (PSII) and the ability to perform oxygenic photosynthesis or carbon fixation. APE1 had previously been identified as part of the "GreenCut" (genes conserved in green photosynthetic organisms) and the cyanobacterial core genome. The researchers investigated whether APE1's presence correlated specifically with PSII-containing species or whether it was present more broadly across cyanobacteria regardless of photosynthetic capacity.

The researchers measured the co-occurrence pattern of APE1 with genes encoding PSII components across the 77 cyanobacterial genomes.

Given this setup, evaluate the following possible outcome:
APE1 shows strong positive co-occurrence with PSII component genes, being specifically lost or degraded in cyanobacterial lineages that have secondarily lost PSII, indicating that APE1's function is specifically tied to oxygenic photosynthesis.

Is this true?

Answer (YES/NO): YES